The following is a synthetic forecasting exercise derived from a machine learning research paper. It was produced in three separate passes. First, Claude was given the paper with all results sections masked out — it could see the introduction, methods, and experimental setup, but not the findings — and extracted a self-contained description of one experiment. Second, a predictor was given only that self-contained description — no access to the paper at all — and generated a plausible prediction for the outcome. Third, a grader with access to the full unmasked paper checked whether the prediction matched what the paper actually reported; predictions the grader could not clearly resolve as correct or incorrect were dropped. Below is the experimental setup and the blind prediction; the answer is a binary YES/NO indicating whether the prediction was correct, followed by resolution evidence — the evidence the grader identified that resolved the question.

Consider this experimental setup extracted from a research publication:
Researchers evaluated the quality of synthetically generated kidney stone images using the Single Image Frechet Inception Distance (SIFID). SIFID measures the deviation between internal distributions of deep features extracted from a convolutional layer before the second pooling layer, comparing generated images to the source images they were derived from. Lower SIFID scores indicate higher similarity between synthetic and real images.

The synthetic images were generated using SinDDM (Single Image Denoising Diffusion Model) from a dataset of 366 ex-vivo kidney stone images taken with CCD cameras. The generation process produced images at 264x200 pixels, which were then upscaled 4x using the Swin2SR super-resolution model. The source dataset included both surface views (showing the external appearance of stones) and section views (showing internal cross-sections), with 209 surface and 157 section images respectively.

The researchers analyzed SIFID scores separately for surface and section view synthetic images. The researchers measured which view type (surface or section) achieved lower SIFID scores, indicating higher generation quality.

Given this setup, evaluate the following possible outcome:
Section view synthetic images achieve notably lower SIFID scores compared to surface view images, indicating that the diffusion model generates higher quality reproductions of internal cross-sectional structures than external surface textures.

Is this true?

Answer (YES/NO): NO